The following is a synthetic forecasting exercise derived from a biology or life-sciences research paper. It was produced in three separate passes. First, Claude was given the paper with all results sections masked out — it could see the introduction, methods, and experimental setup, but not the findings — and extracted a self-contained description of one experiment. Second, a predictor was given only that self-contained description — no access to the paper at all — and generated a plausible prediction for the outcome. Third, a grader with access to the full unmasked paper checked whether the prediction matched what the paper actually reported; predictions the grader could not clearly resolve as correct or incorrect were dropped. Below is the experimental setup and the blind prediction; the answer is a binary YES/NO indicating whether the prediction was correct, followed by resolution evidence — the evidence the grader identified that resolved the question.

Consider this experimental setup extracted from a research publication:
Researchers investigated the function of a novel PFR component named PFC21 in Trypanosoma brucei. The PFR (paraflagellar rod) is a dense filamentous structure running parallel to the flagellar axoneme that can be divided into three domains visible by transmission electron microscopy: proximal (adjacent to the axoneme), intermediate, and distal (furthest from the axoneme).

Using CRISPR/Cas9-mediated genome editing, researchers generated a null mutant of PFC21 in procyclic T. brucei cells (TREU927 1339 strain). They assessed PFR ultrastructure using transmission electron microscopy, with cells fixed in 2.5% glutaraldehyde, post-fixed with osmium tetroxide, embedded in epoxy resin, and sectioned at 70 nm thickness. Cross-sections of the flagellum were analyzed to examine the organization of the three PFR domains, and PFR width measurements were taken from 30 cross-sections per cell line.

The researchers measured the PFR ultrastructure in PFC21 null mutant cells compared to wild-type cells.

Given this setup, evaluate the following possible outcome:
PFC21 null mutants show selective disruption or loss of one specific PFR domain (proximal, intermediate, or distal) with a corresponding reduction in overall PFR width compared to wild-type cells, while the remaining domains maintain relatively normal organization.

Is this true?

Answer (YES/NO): YES